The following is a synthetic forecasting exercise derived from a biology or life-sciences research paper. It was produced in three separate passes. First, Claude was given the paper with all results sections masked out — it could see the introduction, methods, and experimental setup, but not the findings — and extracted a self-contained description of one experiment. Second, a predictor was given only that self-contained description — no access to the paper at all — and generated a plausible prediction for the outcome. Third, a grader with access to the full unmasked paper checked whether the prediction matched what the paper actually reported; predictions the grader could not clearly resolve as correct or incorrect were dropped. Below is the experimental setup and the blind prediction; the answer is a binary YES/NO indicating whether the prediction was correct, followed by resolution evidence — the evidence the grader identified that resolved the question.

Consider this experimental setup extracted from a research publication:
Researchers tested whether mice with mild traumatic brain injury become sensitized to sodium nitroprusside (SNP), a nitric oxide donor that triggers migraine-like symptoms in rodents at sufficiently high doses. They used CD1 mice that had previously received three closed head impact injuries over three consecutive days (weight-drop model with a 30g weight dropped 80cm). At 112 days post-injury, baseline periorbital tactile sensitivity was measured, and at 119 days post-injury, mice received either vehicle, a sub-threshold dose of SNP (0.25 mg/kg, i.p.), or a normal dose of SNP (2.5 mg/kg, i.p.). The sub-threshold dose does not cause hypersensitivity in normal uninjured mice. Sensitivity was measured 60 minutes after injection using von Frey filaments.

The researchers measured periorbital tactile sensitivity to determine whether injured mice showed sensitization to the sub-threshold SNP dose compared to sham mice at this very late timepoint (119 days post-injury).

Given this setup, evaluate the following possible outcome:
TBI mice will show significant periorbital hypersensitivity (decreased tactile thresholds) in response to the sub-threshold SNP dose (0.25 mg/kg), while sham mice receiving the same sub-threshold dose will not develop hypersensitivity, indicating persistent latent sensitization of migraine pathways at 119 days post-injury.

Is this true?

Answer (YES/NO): YES